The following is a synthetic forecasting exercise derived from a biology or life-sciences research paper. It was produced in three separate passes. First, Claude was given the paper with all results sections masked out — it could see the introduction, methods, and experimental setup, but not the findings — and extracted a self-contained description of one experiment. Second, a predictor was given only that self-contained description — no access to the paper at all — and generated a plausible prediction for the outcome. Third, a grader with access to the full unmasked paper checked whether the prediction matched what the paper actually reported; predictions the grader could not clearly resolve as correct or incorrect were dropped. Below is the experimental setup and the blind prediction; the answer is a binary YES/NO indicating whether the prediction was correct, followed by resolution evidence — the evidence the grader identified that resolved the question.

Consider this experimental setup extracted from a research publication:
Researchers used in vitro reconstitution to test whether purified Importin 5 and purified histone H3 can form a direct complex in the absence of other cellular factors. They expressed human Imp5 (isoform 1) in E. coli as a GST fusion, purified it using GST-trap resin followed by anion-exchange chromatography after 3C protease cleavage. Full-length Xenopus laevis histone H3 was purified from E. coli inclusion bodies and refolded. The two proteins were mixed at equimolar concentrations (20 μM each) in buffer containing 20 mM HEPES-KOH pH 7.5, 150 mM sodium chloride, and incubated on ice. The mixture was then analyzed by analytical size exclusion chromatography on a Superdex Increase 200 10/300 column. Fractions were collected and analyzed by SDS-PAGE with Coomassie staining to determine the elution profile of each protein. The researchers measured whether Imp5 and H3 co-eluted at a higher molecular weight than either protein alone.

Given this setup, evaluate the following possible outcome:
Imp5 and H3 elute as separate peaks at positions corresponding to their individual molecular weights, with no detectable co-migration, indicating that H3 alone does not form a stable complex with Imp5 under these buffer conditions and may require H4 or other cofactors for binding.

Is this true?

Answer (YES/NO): NO